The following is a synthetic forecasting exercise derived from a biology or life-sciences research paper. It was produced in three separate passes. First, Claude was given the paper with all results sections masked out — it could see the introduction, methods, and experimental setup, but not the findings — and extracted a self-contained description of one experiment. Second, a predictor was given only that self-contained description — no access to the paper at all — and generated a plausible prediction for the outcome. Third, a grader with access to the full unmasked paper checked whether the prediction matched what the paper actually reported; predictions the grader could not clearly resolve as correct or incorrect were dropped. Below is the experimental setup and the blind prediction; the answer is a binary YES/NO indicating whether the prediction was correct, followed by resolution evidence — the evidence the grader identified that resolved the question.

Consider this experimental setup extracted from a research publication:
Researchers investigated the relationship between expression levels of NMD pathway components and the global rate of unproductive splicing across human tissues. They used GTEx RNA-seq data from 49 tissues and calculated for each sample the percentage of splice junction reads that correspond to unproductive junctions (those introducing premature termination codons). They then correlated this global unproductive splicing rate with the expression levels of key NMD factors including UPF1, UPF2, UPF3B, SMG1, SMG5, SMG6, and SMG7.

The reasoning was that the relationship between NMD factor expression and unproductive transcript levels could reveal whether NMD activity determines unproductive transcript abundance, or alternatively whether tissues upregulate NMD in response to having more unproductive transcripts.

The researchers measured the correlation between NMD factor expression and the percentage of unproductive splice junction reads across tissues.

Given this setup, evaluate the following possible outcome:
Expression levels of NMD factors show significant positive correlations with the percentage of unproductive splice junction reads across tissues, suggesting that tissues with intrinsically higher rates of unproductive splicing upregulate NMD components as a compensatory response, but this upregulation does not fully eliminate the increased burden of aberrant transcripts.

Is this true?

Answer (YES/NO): NO